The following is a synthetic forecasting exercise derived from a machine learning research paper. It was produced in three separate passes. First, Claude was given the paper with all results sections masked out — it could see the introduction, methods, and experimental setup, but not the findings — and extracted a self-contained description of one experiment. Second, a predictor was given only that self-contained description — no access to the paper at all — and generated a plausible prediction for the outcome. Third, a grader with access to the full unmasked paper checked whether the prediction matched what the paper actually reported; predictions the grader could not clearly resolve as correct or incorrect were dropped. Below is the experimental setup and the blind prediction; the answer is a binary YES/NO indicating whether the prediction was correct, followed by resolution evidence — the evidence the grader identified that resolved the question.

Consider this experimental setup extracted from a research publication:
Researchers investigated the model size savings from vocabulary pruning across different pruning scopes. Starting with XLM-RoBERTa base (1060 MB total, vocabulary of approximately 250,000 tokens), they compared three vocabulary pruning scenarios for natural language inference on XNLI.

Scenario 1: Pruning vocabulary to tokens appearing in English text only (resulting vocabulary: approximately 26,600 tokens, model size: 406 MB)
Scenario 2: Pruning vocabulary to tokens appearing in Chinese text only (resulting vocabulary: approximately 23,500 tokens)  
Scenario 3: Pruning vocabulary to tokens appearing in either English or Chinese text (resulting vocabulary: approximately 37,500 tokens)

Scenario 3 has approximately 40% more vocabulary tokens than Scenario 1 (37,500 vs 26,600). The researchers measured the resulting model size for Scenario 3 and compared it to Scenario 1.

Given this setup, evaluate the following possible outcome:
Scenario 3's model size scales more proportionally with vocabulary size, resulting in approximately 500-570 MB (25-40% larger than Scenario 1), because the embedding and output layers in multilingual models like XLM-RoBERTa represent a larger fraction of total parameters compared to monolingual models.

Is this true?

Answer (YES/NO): NO